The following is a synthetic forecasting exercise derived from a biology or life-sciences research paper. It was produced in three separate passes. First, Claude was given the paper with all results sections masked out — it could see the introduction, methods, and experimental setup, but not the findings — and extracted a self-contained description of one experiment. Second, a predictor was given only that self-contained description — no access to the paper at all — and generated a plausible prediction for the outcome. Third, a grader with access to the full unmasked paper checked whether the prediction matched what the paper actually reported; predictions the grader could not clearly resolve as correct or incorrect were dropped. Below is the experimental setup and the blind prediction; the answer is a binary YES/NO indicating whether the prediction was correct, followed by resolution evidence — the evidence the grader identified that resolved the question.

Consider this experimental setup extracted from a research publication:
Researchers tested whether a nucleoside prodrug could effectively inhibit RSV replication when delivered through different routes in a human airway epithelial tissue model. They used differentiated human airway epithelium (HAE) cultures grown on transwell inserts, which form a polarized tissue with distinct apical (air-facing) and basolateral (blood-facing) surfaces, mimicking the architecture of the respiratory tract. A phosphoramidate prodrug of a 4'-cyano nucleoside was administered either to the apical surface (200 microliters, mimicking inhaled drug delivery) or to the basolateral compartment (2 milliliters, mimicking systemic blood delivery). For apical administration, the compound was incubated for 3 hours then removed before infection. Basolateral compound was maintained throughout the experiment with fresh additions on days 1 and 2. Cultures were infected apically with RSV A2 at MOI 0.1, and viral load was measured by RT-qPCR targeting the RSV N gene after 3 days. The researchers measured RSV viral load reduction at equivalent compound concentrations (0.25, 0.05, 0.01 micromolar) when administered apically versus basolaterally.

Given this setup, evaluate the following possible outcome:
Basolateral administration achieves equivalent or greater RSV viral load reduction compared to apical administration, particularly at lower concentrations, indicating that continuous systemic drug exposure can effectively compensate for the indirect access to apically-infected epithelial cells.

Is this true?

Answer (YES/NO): NO